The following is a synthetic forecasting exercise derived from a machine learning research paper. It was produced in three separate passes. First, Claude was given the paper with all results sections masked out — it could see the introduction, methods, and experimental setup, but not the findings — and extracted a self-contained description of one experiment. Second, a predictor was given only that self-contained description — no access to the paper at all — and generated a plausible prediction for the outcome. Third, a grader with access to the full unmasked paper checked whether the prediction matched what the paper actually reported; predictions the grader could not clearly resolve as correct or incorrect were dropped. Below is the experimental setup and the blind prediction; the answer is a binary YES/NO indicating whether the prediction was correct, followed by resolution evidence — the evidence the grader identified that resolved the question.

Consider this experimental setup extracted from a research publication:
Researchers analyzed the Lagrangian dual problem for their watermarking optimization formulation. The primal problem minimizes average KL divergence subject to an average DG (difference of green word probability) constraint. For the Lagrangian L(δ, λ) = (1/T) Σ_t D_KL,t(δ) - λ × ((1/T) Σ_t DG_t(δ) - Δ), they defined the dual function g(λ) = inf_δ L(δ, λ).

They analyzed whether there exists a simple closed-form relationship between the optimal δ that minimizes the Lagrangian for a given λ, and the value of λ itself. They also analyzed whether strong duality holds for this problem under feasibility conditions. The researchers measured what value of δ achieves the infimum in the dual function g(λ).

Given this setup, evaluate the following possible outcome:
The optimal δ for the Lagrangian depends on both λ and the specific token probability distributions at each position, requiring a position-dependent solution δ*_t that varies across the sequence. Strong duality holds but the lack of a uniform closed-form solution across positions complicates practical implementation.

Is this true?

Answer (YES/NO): NO